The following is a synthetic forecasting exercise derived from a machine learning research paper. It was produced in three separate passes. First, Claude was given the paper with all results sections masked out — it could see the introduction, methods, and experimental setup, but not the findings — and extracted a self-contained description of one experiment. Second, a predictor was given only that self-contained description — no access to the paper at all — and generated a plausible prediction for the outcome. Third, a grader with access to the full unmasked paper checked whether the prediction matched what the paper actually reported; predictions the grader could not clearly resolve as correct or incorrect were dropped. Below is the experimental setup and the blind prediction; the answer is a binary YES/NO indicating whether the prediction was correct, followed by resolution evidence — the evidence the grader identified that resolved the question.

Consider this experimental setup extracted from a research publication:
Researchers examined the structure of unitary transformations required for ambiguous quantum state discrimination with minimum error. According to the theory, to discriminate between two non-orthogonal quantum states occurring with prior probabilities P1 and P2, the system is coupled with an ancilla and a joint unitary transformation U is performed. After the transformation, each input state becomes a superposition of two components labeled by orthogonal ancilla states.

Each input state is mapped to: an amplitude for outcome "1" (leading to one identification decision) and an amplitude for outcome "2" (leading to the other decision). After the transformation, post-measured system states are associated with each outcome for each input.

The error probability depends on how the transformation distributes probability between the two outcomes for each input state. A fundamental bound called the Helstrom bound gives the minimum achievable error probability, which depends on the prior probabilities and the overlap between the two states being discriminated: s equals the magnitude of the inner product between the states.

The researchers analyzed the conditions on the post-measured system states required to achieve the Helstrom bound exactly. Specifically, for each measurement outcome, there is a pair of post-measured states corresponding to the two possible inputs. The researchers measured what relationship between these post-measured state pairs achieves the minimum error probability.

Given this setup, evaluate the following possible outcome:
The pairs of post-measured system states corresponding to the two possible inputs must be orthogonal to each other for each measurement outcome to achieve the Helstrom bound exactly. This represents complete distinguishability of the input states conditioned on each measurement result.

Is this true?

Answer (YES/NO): NO